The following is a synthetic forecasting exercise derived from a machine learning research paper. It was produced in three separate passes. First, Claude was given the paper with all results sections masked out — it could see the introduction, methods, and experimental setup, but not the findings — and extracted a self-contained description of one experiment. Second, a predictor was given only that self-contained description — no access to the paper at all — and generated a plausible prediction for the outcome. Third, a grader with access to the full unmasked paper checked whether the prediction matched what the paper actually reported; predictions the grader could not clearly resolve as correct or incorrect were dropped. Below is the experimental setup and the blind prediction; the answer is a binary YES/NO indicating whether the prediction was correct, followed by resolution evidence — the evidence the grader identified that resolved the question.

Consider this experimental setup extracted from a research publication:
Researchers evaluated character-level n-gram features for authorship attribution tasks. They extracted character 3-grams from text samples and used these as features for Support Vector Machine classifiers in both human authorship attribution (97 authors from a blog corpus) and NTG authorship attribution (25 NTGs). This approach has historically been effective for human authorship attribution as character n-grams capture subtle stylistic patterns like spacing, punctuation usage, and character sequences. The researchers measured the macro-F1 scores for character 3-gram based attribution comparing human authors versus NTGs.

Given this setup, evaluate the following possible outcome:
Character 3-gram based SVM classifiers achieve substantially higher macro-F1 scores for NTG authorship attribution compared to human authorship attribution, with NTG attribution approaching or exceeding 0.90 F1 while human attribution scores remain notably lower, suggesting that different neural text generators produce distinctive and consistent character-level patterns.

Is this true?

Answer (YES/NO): NO